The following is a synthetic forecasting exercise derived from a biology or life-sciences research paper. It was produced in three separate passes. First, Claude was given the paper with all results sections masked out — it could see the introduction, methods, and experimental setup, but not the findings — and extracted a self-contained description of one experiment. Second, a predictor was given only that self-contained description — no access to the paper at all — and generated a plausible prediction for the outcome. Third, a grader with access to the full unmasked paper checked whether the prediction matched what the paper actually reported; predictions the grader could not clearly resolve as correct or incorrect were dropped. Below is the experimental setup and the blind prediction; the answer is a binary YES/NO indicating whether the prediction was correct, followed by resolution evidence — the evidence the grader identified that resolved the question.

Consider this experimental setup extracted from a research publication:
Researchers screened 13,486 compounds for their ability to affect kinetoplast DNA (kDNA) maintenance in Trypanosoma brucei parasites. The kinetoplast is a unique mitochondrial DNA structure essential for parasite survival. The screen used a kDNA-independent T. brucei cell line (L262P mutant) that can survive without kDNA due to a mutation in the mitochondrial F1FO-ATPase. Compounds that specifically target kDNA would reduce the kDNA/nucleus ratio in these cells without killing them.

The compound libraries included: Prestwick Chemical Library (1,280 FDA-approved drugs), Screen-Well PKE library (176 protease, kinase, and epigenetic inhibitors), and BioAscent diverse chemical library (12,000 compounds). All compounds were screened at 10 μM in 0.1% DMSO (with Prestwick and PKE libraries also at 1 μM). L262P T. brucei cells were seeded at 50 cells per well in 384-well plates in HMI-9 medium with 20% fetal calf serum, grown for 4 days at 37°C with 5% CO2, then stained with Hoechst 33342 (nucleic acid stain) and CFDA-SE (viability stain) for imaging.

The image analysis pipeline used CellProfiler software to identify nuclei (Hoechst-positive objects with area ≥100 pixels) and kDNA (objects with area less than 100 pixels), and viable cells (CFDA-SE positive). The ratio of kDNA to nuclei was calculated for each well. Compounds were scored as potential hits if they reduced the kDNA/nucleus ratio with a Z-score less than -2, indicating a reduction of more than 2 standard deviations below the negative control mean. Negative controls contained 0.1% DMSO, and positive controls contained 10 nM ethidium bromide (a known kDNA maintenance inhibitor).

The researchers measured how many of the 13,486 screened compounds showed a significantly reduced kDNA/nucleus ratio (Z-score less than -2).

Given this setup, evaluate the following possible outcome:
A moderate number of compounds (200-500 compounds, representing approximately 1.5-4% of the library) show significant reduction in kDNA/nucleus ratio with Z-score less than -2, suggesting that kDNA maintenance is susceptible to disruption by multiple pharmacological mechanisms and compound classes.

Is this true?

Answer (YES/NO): NO